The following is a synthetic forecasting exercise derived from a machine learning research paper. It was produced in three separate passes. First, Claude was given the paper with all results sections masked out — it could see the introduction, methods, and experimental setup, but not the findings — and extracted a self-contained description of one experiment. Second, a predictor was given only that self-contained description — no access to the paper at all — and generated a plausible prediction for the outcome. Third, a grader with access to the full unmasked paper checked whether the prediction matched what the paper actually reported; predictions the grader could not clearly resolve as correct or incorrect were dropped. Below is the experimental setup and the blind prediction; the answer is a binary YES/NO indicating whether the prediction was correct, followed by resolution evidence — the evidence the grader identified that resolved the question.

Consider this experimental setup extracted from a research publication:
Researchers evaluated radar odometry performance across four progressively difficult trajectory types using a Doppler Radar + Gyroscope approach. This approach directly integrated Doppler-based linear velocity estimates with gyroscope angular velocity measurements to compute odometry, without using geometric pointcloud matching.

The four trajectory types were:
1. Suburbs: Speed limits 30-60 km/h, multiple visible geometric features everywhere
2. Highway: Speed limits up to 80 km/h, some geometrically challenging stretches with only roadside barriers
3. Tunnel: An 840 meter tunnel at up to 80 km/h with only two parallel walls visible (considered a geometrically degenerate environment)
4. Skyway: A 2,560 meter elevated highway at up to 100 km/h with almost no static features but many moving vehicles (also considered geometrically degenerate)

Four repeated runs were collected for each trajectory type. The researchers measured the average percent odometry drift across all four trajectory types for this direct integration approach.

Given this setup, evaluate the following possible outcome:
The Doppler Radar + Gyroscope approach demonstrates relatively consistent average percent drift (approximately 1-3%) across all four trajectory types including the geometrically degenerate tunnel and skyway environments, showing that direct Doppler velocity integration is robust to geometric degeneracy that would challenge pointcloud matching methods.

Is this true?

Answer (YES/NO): YES